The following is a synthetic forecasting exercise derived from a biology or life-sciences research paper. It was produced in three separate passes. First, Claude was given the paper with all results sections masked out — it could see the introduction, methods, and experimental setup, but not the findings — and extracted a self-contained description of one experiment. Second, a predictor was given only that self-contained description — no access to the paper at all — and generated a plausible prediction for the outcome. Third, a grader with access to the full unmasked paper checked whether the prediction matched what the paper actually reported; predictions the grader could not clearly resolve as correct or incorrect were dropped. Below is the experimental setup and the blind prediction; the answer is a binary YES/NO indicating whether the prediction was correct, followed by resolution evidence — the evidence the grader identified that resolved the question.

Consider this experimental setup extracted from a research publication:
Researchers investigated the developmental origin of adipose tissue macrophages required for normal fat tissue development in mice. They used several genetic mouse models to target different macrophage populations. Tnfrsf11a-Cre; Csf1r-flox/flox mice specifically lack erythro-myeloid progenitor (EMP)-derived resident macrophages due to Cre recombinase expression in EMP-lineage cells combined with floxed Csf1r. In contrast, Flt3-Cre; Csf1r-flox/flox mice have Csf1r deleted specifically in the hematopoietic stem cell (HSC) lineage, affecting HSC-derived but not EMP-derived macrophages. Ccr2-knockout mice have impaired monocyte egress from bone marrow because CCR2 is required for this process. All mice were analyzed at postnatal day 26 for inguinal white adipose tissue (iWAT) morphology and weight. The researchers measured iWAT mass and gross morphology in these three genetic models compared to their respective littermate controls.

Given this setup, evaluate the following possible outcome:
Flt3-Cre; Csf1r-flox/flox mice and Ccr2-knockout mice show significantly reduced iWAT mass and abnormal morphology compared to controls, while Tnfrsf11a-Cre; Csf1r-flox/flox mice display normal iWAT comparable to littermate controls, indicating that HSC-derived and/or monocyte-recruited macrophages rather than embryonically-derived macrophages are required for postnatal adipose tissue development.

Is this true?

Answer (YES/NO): NO